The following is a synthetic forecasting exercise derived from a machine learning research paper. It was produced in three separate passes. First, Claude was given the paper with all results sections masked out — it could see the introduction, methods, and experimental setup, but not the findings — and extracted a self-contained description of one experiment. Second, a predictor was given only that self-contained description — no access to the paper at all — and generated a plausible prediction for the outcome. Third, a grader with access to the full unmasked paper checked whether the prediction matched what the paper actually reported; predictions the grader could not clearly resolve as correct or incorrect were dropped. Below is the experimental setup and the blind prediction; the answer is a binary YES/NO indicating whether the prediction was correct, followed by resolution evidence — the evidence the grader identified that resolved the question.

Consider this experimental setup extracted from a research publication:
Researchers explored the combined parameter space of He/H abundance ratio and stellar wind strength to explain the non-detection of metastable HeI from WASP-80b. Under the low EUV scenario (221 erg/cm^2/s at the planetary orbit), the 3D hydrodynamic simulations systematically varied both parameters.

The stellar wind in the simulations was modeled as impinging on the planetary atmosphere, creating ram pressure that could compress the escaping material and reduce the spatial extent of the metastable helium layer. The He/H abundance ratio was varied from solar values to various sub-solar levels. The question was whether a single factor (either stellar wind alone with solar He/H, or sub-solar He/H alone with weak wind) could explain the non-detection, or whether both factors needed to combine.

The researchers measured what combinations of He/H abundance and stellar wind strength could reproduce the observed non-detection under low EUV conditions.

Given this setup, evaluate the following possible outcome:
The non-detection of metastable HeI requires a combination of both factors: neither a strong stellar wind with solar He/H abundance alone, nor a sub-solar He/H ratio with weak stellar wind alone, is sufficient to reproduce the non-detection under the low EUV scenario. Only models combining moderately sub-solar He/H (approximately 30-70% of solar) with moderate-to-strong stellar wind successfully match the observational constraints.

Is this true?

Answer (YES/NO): NO